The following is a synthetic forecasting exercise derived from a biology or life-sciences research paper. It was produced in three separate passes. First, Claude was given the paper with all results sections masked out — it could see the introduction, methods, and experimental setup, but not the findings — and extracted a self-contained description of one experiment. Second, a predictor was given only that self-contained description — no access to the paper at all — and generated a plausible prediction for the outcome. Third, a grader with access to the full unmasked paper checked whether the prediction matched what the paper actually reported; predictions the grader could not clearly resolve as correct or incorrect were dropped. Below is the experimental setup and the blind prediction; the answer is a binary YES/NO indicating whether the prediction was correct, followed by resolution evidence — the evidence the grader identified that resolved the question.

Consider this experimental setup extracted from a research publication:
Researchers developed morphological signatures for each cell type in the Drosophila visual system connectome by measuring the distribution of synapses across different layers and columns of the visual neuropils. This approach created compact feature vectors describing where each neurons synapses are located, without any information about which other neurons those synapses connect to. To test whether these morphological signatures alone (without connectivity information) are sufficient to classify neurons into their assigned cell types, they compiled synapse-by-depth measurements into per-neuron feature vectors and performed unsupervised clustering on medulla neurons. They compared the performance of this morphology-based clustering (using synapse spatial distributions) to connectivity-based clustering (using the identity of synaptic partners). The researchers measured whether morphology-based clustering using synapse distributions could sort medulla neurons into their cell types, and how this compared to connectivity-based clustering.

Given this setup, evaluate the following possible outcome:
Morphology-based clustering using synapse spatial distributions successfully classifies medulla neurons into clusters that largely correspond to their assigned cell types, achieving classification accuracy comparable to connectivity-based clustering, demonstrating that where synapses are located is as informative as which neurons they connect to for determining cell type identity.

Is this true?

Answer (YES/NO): NO